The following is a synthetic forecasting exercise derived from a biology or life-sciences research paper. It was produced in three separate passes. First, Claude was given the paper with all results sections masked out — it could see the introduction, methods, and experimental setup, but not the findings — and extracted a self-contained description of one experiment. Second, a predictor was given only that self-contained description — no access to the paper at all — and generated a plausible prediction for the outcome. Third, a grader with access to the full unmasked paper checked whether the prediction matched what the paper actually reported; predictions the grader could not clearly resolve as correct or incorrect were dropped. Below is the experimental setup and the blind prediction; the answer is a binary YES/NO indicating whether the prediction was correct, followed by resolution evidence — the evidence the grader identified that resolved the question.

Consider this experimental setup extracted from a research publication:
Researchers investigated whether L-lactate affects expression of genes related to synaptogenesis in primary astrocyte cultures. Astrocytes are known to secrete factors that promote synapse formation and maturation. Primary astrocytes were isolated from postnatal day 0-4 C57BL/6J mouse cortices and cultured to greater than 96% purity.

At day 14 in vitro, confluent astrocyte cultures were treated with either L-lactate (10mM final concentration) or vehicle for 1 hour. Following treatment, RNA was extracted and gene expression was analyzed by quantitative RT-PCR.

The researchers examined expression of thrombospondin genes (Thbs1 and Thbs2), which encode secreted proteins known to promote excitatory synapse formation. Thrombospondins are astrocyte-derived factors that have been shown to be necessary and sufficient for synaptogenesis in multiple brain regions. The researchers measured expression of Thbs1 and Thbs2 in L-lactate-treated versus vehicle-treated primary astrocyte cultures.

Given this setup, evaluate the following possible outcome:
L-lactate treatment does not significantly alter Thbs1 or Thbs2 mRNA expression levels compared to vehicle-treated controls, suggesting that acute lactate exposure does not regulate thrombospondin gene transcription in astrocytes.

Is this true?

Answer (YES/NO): NO